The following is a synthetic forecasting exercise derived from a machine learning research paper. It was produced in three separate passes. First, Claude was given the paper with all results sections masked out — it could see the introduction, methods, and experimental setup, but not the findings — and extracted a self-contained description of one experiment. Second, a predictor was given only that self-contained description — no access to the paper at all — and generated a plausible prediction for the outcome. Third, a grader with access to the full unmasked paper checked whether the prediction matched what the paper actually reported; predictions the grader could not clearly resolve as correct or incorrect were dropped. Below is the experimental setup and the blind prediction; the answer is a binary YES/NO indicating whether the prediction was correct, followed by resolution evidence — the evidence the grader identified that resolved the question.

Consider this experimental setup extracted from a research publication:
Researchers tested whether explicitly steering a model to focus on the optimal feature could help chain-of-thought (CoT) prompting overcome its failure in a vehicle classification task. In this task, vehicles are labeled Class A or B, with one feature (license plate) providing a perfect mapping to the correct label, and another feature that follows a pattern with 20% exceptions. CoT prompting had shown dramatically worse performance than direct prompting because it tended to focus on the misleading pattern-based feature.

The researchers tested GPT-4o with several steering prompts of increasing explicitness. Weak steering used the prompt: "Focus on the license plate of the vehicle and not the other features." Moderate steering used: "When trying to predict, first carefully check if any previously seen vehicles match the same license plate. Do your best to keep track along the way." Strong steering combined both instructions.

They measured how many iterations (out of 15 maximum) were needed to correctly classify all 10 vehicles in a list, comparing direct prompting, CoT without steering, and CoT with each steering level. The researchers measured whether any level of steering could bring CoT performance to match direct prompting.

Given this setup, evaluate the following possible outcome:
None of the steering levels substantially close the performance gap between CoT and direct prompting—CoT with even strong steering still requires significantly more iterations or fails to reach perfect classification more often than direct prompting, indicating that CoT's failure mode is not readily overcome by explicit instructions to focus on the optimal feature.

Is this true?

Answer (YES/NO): NO